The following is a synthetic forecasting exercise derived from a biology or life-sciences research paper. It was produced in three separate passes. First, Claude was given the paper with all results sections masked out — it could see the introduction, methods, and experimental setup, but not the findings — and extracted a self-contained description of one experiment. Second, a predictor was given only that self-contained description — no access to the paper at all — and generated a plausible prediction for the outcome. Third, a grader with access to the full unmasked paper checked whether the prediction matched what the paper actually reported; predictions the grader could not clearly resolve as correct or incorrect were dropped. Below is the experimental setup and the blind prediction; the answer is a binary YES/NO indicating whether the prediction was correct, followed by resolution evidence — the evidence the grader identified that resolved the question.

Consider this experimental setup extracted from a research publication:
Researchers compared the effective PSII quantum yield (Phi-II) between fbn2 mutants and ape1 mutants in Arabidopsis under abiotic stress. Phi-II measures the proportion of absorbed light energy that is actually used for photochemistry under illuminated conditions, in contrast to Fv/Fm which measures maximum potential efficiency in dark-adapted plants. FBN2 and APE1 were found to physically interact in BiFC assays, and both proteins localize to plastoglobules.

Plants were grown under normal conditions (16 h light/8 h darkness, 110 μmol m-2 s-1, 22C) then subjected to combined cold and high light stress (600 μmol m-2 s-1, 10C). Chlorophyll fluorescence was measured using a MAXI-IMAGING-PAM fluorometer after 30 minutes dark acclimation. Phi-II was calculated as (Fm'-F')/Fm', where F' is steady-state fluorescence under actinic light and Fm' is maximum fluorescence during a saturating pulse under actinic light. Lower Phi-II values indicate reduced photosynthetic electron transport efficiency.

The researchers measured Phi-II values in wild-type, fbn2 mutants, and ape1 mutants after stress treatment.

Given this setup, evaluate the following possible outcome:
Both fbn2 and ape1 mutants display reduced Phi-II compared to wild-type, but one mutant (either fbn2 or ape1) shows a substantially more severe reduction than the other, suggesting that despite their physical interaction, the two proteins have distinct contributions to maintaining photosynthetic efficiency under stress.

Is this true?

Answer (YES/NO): NO